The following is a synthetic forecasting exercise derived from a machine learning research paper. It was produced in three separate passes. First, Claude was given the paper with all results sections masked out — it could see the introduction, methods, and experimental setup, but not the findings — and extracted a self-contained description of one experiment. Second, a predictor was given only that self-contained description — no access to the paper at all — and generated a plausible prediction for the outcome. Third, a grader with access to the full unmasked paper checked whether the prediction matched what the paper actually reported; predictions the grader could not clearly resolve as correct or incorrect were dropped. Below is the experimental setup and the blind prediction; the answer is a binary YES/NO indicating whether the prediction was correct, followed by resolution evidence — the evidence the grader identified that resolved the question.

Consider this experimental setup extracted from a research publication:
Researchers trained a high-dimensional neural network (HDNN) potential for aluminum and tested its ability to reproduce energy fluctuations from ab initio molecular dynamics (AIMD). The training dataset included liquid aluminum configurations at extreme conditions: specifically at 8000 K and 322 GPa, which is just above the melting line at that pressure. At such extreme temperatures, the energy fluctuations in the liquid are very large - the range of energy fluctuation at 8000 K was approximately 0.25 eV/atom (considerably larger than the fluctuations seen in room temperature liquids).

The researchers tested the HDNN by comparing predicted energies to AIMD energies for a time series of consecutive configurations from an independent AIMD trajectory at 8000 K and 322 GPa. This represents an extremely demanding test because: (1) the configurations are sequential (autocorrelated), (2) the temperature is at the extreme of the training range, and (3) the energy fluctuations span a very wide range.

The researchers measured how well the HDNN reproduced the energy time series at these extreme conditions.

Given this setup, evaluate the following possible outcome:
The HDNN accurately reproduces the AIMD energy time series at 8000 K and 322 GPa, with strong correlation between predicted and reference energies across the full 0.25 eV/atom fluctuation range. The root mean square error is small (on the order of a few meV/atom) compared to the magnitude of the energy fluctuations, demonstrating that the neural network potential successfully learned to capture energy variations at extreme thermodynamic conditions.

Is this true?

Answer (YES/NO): YES